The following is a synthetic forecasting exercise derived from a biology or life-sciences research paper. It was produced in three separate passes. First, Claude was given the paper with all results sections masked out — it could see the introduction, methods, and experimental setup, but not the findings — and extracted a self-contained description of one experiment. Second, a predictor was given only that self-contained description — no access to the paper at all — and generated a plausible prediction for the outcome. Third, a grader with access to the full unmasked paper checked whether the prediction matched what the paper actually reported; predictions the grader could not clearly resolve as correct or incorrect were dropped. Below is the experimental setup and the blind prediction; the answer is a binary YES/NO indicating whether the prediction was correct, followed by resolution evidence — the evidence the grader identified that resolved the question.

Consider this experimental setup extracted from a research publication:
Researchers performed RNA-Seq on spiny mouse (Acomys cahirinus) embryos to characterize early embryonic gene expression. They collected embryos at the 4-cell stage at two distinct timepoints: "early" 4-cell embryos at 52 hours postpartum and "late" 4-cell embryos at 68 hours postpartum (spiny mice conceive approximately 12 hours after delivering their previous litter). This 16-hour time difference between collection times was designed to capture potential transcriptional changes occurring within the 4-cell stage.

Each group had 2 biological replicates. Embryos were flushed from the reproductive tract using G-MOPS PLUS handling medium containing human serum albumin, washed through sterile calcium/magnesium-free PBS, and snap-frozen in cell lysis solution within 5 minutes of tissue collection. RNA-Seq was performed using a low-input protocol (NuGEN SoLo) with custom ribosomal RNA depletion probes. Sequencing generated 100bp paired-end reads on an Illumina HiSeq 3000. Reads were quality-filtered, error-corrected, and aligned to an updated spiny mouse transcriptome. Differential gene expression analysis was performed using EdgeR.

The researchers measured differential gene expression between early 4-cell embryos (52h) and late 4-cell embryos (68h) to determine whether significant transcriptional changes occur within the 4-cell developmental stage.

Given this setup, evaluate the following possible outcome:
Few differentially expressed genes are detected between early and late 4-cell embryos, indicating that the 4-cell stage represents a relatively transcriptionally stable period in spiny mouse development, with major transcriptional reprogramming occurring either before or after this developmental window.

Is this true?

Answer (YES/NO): NO